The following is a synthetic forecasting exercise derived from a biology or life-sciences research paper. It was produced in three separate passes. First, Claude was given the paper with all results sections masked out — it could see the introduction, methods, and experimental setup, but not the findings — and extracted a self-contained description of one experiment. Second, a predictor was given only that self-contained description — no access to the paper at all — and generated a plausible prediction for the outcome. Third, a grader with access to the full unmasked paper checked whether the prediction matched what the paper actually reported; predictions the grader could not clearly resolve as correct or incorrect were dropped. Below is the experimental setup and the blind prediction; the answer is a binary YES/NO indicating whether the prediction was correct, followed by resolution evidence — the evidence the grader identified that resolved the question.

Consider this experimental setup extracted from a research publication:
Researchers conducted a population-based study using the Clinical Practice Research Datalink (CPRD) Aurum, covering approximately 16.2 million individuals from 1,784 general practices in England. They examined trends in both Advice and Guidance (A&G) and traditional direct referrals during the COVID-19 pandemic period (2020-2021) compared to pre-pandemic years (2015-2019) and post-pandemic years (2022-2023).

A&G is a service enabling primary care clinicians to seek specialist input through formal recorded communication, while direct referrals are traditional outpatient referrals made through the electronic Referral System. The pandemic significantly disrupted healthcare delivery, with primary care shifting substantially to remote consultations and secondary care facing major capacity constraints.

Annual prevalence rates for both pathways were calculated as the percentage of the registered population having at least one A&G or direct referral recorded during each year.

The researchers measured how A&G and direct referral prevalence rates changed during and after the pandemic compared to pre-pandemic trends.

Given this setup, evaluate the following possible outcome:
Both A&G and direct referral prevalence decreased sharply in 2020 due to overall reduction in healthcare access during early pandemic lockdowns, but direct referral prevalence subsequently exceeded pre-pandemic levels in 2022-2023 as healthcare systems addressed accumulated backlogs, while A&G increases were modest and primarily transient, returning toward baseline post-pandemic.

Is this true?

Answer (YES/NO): NO